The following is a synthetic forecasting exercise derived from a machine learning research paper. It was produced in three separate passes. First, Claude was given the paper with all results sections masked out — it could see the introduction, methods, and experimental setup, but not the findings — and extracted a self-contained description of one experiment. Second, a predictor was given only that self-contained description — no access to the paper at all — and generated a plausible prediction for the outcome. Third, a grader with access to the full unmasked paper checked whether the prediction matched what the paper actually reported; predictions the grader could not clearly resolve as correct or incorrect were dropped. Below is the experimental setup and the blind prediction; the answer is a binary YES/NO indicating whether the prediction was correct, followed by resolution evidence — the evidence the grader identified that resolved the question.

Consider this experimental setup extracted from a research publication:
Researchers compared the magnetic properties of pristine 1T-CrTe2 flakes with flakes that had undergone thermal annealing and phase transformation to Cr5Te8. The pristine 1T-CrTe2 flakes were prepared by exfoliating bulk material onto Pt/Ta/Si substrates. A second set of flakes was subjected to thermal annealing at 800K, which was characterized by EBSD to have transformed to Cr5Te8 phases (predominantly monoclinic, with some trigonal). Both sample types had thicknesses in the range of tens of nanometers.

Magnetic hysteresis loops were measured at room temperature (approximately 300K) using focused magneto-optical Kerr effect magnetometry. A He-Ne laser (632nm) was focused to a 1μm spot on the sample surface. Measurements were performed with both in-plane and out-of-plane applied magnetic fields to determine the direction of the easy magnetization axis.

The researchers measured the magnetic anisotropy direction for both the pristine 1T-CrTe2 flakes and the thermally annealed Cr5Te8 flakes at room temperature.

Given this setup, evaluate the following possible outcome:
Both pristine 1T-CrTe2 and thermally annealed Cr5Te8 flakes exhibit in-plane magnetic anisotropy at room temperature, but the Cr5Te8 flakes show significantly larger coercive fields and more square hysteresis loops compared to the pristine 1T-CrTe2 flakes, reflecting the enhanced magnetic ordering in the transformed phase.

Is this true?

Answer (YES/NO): NO